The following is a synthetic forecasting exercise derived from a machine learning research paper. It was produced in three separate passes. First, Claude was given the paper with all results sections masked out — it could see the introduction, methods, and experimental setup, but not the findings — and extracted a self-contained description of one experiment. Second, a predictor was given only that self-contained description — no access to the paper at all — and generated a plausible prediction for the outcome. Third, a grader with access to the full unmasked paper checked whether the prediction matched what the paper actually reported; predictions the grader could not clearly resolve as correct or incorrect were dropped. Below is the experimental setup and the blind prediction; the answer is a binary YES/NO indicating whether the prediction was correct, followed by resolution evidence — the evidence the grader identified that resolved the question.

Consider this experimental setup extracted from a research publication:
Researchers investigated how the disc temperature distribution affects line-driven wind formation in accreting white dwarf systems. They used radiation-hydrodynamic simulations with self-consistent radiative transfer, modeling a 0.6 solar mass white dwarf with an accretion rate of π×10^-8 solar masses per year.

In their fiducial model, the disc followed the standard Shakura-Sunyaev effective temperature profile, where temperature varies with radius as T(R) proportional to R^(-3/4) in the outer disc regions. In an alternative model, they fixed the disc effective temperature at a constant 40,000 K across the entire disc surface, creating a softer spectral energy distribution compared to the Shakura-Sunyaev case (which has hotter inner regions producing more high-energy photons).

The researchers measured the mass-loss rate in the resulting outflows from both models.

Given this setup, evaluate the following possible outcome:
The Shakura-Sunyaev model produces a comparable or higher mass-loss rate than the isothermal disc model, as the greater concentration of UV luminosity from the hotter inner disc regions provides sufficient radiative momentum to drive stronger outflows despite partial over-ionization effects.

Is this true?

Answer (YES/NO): NO